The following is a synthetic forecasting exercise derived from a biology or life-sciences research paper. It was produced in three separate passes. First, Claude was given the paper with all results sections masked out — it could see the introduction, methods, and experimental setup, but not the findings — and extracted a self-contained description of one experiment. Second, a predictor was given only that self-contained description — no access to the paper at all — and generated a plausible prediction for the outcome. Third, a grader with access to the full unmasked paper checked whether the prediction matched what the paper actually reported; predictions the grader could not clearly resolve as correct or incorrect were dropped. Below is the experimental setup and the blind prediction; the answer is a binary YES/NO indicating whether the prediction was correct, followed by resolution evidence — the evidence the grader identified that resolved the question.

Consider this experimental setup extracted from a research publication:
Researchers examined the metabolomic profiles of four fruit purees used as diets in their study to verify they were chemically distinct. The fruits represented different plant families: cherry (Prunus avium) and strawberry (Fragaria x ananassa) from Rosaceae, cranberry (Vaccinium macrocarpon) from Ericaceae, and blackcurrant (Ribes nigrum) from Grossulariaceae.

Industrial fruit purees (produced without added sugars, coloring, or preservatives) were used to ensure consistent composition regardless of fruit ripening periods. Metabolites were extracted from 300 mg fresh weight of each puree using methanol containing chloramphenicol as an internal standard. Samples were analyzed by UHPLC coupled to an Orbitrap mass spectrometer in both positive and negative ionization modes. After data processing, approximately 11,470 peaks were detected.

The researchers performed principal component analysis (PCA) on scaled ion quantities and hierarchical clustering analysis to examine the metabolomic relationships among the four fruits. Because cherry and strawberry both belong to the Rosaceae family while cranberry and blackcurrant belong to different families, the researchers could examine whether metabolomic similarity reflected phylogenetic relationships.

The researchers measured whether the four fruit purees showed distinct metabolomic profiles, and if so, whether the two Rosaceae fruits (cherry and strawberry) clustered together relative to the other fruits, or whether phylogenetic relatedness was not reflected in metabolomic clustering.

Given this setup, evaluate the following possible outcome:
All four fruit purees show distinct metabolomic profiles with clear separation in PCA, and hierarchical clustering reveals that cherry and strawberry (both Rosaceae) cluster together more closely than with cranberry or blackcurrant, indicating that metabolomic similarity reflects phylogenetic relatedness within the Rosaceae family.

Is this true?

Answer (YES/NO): NO